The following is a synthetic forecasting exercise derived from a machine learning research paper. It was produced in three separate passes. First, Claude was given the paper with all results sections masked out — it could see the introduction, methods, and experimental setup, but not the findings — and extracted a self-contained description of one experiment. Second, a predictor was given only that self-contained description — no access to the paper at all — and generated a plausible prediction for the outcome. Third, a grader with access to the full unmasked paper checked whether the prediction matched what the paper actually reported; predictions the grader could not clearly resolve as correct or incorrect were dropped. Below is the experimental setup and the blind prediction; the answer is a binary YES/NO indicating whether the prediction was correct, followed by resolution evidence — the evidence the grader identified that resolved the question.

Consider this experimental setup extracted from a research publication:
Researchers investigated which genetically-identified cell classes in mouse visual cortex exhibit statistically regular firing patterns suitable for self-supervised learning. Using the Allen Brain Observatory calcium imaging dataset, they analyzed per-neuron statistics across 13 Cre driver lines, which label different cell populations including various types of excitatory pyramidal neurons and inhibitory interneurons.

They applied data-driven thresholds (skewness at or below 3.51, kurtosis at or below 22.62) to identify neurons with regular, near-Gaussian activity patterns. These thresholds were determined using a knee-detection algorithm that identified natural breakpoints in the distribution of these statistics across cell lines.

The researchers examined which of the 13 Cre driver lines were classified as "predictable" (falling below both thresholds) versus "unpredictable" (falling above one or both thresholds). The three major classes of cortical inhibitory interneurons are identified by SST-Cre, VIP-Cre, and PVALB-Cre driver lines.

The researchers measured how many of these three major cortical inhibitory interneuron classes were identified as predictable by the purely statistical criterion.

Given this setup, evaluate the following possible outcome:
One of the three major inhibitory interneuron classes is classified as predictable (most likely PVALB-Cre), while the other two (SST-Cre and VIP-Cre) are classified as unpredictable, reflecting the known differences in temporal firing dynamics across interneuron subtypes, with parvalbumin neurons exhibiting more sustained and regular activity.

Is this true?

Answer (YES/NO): NO